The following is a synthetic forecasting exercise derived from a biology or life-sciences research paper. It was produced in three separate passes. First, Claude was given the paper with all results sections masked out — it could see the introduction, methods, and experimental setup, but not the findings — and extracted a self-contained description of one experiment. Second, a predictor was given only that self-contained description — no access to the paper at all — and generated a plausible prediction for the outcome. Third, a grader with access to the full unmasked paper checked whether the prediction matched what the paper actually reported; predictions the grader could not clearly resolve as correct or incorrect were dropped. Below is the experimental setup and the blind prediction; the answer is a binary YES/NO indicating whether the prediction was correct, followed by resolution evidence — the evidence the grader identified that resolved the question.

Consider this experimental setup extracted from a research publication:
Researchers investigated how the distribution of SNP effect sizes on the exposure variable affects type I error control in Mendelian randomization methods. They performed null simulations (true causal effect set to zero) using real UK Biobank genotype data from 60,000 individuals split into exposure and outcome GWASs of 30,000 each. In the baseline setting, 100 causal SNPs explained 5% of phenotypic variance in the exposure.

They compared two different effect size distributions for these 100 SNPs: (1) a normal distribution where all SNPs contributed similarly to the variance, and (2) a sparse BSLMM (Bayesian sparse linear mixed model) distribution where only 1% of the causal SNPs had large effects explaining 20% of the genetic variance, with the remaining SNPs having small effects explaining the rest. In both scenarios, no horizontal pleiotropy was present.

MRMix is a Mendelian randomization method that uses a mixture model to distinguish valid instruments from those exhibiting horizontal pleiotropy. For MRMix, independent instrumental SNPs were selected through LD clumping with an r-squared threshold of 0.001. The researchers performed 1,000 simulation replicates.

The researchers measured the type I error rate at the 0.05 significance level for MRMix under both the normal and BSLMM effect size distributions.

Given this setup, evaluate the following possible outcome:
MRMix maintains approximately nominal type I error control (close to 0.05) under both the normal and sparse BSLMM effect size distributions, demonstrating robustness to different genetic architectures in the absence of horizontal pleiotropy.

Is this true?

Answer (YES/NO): NO